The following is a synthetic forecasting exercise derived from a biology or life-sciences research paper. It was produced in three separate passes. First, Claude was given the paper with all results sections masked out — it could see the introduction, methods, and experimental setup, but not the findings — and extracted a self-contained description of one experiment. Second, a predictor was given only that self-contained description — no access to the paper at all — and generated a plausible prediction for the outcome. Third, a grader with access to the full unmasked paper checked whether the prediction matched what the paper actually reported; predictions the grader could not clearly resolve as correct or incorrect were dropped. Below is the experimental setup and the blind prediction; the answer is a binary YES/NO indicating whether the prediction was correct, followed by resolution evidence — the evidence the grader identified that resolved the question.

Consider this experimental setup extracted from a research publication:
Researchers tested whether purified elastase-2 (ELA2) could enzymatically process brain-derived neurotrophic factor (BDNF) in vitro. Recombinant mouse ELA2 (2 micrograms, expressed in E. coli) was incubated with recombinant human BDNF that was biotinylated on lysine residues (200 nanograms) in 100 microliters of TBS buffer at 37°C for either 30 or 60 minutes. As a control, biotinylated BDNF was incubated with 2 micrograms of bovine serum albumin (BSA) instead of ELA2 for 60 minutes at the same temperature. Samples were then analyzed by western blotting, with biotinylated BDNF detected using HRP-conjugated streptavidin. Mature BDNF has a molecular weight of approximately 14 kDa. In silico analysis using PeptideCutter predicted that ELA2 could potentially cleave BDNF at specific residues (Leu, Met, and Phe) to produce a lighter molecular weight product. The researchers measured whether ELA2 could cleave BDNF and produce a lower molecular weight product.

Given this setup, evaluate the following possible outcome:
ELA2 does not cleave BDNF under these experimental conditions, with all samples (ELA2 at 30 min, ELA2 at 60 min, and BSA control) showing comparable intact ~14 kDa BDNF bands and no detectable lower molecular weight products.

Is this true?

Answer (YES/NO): NO